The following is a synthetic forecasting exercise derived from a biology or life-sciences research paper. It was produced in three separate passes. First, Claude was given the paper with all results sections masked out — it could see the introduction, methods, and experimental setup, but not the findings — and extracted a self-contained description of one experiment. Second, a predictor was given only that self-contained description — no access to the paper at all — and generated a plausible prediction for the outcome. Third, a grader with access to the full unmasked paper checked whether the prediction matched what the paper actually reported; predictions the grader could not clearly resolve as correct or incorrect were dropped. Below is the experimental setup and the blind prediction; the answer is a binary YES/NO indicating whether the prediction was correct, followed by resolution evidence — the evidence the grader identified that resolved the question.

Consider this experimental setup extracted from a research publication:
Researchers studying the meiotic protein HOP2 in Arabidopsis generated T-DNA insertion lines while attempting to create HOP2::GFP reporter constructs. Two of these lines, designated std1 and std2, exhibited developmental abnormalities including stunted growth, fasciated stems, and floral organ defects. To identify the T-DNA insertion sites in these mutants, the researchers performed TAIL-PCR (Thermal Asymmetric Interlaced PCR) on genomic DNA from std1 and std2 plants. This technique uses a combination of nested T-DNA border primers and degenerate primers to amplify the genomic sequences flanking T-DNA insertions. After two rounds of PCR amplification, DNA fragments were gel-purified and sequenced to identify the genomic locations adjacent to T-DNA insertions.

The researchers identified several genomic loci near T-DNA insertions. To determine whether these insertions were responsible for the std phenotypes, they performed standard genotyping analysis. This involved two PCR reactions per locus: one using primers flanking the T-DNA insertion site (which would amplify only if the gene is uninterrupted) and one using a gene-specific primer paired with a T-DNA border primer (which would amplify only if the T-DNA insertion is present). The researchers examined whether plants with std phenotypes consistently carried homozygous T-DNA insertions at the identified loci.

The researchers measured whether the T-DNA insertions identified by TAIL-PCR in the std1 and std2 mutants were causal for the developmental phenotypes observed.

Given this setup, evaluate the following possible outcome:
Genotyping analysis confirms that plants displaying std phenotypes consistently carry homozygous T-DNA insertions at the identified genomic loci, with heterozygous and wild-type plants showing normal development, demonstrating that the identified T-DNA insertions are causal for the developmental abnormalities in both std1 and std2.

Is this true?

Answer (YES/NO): NO